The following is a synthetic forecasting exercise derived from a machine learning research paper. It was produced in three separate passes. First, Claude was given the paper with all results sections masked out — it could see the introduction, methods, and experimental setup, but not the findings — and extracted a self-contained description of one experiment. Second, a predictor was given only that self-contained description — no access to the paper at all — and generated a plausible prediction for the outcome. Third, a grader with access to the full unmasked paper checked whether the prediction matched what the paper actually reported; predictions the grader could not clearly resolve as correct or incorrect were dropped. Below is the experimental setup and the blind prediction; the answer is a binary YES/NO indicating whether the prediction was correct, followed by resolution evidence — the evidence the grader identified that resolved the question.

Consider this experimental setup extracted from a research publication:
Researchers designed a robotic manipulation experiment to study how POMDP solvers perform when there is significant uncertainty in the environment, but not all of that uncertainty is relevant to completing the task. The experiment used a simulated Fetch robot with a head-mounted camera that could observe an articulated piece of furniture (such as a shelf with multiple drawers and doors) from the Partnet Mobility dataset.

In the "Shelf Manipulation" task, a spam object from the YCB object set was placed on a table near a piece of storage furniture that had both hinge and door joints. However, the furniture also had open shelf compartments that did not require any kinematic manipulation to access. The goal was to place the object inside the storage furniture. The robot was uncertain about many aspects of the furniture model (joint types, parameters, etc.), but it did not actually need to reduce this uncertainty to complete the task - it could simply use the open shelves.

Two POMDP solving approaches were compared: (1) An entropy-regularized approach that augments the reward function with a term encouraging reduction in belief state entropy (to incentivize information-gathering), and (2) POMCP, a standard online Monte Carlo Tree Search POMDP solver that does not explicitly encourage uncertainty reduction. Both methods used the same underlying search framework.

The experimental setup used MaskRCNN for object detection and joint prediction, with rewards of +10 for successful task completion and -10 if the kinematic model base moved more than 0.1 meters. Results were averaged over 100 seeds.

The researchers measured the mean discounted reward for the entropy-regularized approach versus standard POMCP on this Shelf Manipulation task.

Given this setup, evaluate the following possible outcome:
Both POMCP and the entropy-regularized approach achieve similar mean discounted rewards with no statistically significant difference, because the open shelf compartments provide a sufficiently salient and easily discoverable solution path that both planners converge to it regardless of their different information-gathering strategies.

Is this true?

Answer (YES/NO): NO